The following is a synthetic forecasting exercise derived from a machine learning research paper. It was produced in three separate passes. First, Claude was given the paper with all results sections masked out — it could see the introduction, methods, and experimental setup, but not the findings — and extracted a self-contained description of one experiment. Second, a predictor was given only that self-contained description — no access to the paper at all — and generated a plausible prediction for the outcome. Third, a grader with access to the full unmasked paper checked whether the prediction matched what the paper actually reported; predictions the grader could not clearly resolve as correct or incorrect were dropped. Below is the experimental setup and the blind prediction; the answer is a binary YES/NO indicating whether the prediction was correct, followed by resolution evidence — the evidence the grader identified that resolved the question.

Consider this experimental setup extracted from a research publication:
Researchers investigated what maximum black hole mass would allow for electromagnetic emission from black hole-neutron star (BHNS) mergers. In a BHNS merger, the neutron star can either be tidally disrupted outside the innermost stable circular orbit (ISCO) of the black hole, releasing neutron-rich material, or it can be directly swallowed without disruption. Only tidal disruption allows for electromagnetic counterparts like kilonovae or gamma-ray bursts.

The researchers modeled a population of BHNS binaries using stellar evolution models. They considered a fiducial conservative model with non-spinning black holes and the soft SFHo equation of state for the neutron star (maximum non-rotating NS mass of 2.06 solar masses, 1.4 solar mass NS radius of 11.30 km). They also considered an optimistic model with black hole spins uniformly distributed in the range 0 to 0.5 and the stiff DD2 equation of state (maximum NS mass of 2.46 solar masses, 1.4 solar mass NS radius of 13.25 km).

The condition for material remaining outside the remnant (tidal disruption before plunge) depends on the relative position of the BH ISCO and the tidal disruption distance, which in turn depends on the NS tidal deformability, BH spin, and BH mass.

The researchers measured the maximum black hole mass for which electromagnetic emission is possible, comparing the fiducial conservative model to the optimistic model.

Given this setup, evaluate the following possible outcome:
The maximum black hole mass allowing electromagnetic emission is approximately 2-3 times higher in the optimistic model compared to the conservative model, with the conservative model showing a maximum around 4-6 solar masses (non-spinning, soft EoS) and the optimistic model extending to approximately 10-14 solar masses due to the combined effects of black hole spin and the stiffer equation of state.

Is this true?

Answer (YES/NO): YES